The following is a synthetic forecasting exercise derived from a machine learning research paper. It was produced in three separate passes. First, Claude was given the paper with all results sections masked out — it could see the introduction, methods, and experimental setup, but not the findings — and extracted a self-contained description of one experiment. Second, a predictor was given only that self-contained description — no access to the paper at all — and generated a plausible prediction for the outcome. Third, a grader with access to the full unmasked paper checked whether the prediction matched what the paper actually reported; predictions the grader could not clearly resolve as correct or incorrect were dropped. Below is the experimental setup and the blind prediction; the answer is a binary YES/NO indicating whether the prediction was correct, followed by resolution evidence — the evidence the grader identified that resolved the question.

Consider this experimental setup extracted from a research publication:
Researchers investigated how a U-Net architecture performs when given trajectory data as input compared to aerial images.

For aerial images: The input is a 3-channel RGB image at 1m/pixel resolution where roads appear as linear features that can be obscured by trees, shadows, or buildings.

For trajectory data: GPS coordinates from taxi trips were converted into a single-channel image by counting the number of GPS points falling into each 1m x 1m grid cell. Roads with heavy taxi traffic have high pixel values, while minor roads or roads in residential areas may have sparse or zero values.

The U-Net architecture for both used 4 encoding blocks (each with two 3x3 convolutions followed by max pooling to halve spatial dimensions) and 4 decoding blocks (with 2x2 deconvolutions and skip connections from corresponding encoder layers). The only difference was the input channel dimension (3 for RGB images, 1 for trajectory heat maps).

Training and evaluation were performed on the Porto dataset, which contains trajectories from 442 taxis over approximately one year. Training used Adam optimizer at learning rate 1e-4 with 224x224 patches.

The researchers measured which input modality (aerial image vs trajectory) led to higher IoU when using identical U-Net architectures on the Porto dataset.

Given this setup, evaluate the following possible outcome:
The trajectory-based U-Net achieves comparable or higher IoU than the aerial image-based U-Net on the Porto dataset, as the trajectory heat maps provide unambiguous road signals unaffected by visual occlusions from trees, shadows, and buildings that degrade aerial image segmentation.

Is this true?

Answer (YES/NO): YES